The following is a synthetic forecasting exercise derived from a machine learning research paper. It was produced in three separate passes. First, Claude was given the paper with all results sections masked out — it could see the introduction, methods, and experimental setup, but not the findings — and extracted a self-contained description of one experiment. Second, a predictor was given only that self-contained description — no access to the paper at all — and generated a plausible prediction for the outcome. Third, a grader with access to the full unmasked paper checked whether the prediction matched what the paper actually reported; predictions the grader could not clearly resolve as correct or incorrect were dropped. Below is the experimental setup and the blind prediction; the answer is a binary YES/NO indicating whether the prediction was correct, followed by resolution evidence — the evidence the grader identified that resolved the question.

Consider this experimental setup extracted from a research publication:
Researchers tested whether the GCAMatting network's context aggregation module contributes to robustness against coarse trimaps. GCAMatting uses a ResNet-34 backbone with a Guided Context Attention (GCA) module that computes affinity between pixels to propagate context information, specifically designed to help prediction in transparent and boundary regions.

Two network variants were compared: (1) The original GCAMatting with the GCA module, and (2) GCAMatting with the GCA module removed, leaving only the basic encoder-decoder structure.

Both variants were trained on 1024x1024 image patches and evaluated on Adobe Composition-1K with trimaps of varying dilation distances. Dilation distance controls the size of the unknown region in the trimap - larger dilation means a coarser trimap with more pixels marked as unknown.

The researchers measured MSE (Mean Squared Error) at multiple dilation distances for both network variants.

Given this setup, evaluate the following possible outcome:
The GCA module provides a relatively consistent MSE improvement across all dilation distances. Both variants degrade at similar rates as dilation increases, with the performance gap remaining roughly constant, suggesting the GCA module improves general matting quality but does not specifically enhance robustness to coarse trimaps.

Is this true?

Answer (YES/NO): NO